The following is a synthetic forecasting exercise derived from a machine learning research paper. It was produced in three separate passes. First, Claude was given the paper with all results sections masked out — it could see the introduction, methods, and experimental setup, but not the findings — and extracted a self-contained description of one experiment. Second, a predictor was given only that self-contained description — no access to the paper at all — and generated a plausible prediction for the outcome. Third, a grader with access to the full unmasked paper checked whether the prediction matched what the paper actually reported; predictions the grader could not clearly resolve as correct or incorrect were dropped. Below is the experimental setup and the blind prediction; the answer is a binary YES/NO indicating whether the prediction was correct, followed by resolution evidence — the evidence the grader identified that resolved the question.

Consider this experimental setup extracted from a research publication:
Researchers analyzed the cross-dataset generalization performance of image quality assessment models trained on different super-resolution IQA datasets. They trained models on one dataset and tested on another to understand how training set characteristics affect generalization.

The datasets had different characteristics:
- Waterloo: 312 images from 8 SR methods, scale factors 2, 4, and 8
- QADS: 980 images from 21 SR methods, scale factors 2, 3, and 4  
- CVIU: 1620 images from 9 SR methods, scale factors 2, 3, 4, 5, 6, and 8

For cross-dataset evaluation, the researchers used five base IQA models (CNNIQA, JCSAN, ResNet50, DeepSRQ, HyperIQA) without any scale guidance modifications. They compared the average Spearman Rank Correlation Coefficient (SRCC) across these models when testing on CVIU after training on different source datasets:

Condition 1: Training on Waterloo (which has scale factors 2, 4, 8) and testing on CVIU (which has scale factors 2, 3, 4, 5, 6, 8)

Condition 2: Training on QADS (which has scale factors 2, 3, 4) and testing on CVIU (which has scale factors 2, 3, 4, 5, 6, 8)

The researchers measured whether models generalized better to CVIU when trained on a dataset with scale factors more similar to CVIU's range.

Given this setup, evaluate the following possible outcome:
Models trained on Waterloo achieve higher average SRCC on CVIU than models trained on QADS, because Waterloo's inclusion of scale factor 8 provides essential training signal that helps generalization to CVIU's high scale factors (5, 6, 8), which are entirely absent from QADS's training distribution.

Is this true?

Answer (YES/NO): NO